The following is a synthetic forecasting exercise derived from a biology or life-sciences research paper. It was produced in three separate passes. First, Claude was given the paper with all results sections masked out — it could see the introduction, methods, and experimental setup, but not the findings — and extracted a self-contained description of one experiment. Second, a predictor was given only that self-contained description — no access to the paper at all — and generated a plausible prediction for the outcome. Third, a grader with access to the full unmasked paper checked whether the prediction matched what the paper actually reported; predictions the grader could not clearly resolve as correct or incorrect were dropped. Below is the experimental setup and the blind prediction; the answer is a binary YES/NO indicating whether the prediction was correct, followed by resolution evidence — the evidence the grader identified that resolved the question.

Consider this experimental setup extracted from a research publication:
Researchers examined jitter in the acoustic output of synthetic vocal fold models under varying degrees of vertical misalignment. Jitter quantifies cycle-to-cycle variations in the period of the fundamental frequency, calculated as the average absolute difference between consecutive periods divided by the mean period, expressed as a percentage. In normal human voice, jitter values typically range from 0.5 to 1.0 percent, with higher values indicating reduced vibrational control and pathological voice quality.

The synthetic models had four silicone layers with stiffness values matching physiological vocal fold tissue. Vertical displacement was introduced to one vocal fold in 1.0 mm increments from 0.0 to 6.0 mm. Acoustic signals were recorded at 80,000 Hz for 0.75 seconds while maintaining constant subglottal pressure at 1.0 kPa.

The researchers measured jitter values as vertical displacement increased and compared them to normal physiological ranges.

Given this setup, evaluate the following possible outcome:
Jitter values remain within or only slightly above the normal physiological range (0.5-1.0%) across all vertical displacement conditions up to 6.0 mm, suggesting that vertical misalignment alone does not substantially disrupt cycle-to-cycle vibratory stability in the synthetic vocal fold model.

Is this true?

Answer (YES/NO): NO